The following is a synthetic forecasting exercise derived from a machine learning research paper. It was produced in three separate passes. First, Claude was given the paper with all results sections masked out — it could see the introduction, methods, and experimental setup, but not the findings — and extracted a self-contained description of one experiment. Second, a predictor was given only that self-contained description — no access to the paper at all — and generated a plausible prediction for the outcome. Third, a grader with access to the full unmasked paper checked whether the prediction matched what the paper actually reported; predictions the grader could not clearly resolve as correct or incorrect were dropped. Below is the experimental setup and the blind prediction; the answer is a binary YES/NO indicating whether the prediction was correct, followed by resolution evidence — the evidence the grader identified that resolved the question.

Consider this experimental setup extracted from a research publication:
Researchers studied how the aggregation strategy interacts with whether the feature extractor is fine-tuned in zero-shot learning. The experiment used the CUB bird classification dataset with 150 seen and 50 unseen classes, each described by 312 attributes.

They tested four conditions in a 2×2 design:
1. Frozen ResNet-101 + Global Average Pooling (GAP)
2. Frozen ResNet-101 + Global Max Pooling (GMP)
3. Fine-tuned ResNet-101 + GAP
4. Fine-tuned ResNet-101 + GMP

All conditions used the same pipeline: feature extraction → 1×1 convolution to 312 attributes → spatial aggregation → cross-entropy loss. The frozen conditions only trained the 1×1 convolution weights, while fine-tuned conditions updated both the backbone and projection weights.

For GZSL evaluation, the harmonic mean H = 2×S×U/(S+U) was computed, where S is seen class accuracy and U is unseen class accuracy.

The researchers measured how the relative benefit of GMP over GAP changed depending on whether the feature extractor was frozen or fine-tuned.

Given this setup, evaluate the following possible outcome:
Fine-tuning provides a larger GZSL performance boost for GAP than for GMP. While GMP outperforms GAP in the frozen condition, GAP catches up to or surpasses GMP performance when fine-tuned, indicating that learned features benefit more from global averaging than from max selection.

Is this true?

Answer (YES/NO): NO